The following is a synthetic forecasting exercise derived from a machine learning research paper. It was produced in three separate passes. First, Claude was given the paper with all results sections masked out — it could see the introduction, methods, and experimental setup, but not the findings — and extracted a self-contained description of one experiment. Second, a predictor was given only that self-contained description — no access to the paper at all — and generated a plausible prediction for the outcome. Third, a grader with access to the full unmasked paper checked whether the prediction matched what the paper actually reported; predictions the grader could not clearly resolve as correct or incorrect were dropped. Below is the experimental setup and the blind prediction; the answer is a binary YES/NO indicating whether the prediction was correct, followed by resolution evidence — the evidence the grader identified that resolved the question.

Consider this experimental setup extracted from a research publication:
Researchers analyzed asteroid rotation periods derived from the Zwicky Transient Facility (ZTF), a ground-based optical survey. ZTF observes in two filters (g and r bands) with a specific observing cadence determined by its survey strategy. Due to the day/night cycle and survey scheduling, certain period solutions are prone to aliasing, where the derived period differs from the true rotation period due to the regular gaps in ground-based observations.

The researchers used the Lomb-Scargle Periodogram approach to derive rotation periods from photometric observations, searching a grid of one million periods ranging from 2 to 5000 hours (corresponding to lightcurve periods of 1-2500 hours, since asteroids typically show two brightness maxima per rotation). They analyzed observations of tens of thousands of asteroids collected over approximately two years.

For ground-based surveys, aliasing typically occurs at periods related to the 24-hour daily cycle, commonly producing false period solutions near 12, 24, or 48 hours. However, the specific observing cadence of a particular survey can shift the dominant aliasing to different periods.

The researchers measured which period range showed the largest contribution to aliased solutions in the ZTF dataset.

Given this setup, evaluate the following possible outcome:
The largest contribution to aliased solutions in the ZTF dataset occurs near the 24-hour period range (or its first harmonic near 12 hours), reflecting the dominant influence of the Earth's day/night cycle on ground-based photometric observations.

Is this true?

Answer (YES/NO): NO